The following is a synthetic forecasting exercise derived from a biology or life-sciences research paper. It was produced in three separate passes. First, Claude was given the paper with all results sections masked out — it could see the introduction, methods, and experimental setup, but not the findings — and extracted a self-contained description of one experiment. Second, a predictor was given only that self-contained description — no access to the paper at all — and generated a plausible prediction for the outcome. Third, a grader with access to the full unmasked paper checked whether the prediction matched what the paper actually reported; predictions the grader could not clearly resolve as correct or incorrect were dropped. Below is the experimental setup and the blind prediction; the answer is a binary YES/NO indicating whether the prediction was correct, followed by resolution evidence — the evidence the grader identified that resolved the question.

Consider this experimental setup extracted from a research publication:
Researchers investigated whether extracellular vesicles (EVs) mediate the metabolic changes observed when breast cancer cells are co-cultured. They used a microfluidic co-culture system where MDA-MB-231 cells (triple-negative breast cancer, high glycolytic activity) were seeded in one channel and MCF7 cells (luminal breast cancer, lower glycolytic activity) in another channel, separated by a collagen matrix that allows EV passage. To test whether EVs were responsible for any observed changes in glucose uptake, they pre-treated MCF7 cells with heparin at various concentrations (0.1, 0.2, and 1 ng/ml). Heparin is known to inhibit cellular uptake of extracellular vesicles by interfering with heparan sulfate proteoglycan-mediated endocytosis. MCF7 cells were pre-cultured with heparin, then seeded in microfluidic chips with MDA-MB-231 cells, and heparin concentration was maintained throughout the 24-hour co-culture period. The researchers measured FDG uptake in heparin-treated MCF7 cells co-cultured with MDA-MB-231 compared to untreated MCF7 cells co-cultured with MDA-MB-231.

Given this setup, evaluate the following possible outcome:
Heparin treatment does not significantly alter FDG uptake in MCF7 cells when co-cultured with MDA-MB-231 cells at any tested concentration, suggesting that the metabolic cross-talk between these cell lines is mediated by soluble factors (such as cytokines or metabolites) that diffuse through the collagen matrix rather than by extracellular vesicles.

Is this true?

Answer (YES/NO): NO